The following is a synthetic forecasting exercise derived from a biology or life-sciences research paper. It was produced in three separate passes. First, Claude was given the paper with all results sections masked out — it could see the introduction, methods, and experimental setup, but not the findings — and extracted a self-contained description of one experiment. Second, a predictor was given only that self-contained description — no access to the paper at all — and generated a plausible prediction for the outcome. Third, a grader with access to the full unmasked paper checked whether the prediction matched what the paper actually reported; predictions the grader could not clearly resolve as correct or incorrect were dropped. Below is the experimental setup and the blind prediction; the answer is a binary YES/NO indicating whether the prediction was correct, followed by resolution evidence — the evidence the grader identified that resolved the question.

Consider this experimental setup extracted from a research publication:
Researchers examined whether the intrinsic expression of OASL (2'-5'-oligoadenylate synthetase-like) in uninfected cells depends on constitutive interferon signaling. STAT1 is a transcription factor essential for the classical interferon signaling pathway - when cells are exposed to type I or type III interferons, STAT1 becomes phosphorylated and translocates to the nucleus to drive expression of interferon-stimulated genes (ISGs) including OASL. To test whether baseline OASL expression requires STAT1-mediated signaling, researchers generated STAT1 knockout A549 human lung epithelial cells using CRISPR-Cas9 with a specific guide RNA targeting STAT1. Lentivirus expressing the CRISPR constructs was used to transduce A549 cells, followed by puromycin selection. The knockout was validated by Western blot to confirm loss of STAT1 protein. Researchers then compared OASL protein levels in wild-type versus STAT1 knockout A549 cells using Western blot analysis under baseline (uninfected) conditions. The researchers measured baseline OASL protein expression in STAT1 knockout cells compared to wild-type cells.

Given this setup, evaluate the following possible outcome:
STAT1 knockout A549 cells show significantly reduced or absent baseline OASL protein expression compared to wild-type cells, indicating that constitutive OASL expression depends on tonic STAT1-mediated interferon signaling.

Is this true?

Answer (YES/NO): NO